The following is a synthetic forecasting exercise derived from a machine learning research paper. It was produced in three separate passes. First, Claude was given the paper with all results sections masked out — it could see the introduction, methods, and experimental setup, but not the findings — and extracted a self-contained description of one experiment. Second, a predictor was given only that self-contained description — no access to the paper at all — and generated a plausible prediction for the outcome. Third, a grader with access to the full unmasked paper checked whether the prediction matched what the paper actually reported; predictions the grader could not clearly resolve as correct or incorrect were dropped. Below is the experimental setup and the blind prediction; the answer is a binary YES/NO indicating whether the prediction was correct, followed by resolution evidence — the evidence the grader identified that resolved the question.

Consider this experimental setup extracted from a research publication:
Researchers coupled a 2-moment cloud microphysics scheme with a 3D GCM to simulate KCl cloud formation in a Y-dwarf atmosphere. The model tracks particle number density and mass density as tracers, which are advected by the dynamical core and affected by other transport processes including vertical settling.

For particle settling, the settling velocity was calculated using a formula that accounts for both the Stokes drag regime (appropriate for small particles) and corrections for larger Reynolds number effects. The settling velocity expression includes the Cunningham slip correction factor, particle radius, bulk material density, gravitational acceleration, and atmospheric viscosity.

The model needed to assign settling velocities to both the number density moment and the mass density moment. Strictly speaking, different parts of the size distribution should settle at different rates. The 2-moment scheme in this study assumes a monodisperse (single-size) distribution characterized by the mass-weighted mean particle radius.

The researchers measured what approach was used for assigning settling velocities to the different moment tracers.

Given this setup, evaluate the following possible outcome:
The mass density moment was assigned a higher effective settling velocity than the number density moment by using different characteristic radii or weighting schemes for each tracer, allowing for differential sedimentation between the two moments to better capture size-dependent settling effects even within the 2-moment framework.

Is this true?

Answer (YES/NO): NO